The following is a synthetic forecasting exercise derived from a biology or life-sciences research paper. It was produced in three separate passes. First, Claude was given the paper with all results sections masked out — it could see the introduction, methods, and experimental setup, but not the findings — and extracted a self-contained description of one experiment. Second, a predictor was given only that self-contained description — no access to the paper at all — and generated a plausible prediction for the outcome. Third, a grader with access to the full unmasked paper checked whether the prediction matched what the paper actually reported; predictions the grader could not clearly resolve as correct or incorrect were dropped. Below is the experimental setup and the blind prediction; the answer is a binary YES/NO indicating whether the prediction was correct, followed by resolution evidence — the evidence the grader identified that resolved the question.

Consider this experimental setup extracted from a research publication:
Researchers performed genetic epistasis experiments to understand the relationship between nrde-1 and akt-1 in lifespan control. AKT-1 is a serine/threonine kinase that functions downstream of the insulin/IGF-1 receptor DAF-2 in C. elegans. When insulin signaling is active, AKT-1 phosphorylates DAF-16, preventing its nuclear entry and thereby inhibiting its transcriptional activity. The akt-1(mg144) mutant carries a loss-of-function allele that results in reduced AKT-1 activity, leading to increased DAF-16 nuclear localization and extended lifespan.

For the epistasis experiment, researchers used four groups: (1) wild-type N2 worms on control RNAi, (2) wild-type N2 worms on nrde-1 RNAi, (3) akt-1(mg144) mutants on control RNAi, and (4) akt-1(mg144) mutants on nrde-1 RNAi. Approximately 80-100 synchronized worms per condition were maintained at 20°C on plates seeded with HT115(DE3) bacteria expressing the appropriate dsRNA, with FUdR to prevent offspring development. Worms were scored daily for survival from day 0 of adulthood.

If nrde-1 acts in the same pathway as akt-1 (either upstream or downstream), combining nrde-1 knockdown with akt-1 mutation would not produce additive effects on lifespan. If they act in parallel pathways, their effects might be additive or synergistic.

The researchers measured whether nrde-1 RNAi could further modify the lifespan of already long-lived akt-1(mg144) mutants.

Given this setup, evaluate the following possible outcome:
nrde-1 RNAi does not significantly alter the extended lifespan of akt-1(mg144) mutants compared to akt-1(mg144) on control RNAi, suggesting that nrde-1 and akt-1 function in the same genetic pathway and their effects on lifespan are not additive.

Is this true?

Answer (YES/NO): YES